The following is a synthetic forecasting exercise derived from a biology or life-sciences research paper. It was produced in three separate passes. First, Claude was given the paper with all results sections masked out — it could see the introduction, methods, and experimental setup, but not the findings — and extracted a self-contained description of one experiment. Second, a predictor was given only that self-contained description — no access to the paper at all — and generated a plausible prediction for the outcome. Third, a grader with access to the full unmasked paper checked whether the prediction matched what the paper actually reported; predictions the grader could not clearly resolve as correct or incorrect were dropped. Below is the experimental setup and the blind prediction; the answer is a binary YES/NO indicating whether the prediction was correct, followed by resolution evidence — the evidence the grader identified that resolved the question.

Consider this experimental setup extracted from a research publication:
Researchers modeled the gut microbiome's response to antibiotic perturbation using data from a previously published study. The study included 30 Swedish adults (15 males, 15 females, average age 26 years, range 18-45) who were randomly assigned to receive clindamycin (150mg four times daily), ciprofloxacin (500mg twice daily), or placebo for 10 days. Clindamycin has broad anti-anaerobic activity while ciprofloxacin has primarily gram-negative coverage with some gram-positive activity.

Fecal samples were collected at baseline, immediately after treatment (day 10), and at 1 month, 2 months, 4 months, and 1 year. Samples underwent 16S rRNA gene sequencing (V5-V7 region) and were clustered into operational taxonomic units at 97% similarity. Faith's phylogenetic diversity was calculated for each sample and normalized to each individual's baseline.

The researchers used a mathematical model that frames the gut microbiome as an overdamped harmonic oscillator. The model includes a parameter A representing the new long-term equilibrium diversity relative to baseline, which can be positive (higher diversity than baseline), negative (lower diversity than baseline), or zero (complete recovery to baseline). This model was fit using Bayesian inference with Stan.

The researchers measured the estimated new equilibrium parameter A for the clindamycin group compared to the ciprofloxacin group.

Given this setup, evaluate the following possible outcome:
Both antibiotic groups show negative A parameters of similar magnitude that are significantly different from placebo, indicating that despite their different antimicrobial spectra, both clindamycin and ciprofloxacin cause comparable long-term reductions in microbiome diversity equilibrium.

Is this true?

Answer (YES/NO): NO